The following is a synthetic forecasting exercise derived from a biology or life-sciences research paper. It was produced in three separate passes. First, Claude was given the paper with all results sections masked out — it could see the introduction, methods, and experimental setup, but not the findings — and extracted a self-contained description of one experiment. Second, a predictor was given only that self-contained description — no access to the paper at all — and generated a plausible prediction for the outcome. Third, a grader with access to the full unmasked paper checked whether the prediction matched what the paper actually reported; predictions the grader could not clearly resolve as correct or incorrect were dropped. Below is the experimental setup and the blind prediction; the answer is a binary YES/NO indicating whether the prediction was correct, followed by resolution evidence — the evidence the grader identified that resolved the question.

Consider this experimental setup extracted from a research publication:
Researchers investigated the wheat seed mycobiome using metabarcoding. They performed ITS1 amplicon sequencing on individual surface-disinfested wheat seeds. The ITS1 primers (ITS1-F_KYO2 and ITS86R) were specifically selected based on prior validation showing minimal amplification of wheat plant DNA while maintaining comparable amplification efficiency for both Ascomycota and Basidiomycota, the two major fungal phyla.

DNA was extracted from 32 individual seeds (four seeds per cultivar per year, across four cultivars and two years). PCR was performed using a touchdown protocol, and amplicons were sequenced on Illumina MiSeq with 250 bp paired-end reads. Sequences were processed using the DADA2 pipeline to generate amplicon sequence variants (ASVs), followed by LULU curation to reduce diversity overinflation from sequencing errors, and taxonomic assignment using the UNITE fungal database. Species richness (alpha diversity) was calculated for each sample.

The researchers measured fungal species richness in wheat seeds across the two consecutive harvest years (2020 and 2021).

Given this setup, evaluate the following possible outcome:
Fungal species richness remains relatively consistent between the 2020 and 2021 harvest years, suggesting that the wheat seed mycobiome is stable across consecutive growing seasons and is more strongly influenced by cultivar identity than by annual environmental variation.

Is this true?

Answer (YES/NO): NO